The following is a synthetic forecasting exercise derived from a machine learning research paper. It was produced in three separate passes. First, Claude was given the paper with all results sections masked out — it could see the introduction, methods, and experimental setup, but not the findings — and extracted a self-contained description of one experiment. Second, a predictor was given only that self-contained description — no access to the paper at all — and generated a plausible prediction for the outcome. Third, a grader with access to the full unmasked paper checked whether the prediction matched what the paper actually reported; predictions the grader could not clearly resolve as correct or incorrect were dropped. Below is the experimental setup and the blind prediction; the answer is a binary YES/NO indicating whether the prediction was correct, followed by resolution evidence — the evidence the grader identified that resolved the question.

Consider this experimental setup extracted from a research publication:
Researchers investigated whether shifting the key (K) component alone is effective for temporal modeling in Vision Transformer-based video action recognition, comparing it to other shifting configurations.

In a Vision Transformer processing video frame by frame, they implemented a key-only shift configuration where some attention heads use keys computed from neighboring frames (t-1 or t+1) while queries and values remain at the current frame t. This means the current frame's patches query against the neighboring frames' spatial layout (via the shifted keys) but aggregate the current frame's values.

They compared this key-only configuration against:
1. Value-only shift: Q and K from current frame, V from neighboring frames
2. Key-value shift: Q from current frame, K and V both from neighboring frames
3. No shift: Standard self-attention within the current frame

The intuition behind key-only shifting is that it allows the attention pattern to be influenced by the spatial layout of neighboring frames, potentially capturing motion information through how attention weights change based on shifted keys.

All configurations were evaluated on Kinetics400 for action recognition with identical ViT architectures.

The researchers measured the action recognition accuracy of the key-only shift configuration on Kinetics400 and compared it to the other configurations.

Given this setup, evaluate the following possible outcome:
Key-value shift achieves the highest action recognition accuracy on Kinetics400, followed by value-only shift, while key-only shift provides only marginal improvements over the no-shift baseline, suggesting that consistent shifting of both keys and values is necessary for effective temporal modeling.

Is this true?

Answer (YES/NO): NO